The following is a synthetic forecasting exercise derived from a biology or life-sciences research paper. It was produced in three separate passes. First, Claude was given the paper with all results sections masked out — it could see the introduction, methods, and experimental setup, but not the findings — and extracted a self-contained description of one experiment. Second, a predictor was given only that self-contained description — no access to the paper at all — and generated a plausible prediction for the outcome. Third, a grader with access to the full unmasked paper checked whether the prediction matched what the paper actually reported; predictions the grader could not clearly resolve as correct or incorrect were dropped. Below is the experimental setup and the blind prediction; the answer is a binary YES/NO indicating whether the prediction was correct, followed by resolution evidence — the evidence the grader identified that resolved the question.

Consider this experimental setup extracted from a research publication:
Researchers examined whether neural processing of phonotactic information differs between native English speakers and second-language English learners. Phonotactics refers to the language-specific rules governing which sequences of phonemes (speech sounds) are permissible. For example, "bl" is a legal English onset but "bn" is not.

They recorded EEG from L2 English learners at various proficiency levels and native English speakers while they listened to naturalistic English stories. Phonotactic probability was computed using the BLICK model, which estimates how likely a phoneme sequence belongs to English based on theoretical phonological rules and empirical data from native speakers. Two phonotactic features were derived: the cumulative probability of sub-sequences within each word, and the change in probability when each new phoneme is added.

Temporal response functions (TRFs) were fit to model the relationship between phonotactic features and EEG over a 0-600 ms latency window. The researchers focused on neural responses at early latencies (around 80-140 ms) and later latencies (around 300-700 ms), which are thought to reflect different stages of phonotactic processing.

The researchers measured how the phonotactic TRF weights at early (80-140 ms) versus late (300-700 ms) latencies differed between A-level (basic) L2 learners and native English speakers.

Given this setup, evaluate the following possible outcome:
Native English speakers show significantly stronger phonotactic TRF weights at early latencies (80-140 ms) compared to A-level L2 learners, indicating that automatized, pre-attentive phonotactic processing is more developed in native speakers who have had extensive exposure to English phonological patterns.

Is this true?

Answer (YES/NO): NO